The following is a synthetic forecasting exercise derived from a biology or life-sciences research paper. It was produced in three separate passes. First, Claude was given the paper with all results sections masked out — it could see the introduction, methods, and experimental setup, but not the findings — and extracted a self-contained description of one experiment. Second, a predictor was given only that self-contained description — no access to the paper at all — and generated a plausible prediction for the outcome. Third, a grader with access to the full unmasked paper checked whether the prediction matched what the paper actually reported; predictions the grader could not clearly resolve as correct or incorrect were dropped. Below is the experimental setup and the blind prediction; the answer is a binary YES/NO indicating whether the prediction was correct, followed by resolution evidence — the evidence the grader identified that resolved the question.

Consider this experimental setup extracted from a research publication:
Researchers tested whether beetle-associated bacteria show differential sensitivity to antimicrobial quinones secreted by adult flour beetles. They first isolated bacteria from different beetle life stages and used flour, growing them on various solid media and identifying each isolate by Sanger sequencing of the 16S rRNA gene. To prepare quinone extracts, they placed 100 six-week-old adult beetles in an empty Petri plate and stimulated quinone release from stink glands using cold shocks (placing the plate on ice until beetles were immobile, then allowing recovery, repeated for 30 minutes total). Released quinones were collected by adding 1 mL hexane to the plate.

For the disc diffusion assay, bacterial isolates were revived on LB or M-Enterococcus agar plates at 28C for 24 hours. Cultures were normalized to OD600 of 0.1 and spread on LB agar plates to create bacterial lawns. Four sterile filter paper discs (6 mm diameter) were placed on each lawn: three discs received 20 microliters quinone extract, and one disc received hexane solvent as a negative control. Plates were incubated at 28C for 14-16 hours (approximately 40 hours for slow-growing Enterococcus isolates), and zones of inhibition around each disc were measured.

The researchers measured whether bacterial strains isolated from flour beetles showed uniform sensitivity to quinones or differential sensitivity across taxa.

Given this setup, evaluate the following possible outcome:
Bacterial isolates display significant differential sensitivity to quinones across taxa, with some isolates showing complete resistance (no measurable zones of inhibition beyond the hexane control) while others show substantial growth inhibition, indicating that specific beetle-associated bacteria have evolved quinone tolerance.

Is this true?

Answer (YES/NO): NO